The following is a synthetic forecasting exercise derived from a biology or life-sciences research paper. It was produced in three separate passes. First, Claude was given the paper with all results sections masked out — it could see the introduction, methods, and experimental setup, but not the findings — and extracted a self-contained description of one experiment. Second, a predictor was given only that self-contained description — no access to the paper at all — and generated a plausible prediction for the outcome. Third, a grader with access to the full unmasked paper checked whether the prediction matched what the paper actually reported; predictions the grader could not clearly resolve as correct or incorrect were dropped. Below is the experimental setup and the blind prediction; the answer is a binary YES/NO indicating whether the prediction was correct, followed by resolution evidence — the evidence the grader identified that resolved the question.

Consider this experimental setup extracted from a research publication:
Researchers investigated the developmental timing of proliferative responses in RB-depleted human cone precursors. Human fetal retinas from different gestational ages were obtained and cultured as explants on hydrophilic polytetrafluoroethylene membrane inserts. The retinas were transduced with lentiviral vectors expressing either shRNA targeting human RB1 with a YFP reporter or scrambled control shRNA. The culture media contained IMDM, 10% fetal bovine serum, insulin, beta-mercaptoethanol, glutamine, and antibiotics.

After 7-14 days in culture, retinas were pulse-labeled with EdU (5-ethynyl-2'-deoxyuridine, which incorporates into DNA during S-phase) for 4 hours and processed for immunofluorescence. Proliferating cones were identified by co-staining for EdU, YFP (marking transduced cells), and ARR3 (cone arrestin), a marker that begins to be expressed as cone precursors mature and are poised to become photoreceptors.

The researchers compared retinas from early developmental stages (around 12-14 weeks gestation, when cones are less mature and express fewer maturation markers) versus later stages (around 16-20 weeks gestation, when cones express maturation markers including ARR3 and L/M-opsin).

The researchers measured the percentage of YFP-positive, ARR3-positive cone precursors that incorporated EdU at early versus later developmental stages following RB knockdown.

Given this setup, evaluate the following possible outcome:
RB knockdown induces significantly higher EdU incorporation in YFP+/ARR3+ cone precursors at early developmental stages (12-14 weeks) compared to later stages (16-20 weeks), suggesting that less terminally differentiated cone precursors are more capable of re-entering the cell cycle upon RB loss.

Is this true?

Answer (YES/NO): NO